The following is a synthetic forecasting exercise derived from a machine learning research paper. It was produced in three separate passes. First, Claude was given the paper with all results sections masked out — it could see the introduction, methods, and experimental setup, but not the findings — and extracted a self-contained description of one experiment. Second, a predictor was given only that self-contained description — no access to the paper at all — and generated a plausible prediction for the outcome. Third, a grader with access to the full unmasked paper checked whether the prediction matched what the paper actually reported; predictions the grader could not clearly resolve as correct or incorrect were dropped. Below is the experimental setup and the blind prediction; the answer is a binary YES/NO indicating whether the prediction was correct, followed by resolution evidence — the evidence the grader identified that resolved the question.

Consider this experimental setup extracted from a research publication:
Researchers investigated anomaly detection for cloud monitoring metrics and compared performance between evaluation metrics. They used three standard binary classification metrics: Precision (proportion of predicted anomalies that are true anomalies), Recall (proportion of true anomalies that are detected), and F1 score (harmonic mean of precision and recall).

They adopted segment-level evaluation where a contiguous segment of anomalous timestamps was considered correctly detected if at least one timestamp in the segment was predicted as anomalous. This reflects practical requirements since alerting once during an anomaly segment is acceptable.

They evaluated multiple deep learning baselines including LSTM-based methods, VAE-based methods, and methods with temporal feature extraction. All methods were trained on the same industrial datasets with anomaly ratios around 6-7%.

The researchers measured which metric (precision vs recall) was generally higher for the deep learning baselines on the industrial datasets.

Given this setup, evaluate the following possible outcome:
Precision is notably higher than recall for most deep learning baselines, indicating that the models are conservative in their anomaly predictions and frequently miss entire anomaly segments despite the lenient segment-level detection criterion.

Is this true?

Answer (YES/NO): YES